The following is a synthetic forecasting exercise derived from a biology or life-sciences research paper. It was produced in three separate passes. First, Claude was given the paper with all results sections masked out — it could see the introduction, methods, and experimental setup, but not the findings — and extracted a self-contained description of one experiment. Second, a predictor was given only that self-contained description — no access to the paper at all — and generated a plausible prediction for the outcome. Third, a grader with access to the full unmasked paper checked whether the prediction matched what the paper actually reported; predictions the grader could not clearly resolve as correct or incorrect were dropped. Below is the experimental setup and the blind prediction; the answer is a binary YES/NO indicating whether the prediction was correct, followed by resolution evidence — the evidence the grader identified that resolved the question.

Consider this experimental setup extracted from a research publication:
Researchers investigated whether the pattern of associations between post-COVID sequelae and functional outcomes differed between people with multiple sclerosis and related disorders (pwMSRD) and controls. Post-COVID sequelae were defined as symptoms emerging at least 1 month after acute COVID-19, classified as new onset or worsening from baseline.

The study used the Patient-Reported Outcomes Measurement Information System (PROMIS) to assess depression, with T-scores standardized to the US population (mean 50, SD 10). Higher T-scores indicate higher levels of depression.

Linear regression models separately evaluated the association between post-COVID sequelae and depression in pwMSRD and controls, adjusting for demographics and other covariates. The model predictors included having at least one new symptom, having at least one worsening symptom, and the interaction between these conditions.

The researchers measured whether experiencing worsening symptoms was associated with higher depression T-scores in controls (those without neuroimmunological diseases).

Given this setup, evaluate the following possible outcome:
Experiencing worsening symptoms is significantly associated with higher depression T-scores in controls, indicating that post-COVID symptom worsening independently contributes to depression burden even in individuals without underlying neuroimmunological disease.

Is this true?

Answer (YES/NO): YES